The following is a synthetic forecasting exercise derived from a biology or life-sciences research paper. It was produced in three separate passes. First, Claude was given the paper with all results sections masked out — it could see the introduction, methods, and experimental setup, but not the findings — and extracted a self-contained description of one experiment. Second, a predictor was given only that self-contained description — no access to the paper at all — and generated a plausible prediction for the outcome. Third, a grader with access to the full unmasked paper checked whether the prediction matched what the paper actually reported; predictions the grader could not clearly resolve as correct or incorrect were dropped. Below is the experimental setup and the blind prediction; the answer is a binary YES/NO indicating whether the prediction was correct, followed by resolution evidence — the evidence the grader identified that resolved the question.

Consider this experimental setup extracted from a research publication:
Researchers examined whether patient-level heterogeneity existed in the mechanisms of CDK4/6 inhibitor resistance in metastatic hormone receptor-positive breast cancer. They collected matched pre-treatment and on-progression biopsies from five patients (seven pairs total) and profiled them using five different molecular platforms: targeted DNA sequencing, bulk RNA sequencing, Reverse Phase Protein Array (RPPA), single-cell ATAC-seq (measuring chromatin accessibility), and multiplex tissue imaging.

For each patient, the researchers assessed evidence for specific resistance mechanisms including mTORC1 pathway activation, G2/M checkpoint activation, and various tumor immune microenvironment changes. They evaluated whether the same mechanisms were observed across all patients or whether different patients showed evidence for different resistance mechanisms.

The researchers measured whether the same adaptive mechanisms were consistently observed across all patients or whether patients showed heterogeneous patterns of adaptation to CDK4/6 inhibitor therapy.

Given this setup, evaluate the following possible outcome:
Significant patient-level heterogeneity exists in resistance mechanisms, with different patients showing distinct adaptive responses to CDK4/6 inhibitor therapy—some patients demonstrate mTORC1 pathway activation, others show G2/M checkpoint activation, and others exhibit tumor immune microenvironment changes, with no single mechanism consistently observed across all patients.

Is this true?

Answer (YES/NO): YES